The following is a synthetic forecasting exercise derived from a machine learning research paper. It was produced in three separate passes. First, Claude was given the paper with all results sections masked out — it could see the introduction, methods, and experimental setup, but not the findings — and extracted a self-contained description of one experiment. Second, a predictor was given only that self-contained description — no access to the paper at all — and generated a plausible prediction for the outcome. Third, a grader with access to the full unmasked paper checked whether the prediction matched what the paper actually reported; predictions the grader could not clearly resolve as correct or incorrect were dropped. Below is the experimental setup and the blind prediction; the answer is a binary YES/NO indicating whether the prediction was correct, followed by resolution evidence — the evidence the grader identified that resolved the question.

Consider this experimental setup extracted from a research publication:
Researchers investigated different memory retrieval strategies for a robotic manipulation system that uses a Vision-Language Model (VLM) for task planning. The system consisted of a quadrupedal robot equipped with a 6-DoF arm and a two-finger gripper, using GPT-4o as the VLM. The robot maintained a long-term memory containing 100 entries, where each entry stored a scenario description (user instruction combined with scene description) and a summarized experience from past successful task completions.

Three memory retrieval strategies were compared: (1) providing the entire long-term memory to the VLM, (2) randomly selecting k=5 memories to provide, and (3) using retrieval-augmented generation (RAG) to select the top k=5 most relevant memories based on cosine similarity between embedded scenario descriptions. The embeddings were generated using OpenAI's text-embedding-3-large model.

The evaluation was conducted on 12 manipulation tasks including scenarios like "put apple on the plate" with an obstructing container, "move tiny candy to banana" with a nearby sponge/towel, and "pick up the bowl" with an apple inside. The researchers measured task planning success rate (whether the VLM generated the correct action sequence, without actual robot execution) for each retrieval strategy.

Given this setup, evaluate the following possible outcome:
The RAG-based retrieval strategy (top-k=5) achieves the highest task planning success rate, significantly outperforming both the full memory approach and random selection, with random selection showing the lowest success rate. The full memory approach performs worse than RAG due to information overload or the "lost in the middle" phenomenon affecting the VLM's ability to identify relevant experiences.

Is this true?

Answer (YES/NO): YES